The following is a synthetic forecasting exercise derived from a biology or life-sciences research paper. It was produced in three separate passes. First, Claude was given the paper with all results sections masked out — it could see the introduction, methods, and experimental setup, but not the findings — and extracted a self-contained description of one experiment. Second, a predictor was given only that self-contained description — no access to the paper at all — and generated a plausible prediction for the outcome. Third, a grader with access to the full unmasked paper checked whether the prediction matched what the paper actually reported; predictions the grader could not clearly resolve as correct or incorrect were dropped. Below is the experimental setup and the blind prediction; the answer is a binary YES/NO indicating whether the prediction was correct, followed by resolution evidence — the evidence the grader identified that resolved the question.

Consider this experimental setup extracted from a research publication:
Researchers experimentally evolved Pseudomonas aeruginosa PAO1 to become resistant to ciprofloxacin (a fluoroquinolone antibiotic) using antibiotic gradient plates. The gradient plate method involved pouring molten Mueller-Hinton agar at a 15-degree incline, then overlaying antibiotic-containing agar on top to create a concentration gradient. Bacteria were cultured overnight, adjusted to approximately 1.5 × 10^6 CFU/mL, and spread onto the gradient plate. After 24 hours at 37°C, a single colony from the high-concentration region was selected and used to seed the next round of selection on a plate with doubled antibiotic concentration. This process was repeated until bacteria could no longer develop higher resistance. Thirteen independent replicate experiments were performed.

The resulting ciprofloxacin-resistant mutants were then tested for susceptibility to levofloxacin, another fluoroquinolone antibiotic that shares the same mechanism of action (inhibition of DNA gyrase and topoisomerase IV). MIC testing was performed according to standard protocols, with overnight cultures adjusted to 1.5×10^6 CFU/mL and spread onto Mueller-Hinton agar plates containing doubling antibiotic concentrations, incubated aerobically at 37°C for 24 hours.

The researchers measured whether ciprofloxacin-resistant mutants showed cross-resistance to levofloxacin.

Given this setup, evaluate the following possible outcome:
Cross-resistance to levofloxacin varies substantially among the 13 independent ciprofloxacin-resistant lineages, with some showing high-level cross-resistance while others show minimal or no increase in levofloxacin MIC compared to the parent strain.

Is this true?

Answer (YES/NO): NO